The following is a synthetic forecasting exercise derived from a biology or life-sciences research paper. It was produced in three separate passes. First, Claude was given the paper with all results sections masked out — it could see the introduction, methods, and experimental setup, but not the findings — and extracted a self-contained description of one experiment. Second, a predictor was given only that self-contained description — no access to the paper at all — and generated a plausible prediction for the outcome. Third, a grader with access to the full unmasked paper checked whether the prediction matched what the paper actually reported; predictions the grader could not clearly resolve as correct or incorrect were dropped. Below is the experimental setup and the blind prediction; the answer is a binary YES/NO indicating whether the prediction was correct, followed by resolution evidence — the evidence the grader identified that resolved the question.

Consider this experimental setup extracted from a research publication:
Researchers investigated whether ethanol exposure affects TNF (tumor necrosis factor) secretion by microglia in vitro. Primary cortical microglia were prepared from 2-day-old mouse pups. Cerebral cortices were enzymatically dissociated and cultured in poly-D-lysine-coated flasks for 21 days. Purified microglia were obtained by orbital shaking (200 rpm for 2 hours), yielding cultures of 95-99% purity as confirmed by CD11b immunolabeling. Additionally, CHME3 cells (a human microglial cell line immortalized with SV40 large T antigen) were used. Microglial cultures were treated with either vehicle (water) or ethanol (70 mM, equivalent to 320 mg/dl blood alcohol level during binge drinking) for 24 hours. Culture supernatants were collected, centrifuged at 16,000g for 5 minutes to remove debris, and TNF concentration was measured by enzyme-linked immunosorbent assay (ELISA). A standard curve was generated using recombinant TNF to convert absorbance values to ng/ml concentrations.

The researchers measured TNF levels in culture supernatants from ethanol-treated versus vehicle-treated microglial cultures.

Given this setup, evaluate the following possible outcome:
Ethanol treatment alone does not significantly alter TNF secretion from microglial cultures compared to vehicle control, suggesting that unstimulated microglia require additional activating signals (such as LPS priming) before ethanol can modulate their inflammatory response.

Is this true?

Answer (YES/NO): NO